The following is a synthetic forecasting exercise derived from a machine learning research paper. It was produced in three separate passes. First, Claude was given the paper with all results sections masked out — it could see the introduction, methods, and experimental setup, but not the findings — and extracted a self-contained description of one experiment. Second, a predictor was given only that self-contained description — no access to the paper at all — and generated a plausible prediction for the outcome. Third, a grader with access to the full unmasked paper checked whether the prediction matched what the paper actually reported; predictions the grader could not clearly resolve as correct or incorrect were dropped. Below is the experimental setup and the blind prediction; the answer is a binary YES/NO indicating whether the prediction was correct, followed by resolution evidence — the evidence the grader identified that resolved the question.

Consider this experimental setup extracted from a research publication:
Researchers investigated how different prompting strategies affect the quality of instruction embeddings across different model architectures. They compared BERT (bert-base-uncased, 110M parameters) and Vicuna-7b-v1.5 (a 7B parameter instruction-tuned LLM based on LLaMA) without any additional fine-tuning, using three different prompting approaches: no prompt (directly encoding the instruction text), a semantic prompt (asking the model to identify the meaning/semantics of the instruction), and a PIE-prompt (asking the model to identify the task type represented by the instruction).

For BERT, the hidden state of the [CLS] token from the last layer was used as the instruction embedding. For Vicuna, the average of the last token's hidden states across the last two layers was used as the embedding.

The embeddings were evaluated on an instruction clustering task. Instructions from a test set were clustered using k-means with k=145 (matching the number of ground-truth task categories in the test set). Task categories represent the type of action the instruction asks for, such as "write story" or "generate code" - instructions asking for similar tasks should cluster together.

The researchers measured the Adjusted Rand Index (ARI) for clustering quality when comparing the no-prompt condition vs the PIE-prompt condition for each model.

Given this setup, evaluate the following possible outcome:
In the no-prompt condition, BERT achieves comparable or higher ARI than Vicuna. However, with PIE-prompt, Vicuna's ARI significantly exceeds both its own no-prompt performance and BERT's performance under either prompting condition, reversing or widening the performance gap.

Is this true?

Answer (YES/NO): YES